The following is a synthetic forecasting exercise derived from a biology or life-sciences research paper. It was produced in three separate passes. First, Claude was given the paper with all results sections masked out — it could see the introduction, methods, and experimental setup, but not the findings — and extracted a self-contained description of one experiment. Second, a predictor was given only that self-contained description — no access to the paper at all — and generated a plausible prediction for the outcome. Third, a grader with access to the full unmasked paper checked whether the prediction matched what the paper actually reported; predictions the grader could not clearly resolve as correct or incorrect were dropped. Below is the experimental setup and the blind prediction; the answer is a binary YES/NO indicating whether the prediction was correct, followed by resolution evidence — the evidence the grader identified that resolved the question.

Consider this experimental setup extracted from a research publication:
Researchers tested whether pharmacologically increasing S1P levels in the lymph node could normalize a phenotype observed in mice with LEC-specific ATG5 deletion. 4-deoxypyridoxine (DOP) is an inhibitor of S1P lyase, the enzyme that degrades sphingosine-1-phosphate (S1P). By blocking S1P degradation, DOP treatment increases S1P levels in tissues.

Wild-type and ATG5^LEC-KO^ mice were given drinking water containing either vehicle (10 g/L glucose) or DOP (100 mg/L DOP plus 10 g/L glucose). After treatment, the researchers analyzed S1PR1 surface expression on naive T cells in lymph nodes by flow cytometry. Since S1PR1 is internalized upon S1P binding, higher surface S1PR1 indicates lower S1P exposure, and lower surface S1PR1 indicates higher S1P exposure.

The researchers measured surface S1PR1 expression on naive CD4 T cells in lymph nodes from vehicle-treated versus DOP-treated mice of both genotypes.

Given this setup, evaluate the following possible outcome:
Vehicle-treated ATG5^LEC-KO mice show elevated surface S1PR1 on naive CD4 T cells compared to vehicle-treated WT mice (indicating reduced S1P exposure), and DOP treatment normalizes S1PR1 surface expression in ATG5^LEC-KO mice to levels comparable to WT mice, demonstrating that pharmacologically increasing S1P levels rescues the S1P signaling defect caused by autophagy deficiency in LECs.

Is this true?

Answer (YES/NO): NO